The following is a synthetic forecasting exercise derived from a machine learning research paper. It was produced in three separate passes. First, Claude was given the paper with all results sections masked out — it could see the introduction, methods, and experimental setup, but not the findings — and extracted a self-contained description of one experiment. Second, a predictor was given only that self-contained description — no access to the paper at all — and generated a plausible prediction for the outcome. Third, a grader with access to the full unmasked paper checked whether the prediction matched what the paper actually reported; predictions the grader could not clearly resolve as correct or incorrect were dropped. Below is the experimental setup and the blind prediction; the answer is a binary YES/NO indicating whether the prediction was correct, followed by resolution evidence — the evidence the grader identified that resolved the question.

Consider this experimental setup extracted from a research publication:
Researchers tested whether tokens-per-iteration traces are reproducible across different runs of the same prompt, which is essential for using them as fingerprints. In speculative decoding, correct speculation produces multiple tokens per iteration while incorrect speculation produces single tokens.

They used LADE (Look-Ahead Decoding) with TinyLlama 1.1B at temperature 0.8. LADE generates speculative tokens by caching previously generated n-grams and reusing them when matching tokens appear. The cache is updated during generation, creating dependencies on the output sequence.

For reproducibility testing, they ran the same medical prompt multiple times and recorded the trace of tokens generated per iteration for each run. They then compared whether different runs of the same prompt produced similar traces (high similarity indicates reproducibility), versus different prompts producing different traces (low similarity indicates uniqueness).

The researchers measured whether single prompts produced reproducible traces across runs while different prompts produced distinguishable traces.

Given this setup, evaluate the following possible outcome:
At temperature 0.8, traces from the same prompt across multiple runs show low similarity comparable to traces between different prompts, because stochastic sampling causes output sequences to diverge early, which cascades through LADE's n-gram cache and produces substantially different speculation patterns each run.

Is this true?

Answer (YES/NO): NO